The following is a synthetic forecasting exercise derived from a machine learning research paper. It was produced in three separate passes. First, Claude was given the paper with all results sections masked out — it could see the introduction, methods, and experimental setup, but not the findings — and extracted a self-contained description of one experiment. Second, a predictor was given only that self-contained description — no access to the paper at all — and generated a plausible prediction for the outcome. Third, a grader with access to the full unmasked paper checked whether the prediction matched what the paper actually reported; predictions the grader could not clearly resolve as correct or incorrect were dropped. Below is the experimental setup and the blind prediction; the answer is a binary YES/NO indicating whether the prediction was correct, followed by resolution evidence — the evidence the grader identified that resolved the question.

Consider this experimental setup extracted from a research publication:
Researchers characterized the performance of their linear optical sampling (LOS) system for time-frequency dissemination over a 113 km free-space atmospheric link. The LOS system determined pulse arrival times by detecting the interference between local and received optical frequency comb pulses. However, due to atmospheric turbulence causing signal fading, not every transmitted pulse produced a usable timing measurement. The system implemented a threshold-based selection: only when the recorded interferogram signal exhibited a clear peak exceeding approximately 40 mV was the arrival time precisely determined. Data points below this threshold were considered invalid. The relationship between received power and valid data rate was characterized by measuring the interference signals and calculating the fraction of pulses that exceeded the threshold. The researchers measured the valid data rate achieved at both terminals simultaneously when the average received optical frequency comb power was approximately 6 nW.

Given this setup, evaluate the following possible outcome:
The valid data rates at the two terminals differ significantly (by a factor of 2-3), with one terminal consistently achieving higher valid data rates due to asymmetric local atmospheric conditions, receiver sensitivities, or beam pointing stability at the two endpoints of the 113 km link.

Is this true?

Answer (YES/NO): NO